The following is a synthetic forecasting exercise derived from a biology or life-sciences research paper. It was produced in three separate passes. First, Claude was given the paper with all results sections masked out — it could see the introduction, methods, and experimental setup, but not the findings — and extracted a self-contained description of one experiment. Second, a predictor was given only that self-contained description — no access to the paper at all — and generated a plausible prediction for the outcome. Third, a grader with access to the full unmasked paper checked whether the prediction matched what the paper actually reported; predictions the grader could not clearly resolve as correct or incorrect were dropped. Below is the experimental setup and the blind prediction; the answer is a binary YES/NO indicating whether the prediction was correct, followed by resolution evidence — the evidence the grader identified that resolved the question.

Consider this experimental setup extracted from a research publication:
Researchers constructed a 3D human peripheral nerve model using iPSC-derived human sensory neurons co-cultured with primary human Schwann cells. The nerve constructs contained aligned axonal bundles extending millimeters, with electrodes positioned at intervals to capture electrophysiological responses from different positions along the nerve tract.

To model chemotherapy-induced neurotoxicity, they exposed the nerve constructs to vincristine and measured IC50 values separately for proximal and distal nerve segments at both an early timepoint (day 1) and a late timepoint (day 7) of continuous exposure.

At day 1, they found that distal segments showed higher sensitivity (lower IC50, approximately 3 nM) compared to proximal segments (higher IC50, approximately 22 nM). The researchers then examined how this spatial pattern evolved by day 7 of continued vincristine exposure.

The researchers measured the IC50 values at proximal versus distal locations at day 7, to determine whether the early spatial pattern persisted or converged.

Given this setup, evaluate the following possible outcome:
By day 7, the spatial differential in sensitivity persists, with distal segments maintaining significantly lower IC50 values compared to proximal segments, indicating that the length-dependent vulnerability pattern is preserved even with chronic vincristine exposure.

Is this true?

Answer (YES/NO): NO